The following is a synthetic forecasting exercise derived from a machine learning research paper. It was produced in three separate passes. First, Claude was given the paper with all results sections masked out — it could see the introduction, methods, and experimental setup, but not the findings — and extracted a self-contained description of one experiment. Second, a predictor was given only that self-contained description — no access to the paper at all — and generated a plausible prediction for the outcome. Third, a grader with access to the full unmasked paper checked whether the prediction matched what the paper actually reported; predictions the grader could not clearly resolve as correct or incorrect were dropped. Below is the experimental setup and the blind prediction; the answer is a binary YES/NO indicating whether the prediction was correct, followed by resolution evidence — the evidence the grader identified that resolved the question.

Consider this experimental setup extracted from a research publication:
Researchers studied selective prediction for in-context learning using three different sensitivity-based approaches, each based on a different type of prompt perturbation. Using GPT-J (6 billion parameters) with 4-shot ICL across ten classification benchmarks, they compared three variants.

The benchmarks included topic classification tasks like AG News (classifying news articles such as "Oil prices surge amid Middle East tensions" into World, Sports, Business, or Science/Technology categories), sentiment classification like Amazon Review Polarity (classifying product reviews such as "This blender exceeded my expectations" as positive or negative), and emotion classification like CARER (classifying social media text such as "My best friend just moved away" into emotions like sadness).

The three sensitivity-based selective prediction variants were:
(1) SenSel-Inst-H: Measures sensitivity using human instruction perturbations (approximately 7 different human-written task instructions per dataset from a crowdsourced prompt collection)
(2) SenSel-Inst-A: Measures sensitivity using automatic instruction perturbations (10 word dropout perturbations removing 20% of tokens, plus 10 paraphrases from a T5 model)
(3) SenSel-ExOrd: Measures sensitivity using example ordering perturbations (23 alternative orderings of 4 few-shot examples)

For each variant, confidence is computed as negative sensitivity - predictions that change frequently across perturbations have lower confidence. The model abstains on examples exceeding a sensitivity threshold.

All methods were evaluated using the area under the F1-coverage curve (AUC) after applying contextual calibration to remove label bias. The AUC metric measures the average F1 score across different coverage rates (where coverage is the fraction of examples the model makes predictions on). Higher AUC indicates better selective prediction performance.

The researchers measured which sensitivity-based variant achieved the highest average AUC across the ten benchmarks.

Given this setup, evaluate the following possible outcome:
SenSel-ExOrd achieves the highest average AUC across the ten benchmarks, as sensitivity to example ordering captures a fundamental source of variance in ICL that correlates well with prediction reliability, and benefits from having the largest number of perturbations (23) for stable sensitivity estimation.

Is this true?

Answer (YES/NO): NO